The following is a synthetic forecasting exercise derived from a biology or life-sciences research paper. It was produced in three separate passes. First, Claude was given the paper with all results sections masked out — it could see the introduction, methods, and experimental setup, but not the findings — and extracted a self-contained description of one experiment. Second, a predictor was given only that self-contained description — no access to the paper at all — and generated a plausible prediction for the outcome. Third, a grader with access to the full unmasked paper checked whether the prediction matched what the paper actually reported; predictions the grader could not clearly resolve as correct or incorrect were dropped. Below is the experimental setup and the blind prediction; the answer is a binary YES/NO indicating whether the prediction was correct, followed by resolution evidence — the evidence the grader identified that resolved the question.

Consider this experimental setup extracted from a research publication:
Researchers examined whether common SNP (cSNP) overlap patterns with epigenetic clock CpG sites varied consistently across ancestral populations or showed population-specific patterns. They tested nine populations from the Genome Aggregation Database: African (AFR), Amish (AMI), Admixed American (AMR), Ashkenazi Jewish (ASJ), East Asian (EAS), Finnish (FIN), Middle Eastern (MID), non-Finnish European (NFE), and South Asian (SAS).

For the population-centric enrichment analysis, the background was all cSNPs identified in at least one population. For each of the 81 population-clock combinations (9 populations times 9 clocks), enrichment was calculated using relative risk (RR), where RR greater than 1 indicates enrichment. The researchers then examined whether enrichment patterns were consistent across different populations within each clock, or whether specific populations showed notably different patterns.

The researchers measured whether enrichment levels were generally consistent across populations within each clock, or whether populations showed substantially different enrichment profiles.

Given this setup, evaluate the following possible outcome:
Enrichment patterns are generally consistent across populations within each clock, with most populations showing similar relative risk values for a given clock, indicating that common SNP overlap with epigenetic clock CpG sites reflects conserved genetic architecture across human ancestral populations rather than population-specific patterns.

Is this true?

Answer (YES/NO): YES